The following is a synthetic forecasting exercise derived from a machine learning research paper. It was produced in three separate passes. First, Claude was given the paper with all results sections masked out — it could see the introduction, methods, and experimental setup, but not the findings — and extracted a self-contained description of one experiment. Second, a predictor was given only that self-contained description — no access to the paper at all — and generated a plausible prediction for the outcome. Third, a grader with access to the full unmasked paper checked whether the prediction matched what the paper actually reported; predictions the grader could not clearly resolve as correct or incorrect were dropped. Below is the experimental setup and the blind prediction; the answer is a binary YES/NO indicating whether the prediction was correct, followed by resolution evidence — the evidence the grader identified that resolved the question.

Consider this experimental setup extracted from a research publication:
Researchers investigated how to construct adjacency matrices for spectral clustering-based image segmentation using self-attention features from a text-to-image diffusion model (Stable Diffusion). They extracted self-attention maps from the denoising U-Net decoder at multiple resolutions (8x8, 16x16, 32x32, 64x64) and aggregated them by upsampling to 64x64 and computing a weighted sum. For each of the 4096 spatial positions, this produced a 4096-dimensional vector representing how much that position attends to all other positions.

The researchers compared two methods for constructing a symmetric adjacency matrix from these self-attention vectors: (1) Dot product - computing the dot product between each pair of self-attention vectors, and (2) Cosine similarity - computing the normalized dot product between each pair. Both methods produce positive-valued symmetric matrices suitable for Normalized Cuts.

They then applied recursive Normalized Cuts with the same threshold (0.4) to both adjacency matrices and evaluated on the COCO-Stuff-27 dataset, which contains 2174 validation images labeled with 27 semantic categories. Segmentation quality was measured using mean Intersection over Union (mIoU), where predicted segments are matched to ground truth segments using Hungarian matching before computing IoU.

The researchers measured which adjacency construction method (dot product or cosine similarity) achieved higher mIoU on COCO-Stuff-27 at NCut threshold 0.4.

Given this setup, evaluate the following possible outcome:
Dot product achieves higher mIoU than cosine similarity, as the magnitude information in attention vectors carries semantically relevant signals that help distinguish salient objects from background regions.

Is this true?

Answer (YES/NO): YES